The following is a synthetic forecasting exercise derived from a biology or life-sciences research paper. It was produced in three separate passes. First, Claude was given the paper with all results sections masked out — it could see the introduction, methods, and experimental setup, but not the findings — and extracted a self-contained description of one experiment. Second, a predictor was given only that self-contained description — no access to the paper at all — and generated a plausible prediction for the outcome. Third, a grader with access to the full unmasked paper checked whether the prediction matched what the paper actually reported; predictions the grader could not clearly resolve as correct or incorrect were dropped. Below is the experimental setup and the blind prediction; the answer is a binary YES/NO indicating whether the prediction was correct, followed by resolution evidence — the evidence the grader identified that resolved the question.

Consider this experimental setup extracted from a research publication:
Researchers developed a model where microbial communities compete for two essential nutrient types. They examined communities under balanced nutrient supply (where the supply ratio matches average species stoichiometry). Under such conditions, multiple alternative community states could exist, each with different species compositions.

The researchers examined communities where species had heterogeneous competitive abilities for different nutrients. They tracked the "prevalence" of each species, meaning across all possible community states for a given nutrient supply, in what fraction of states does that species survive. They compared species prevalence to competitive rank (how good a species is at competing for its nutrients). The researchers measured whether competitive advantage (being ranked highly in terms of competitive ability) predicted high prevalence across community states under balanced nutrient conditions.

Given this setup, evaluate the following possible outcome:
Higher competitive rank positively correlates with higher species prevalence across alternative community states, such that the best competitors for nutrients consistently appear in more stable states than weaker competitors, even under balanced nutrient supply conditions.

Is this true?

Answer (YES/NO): YES